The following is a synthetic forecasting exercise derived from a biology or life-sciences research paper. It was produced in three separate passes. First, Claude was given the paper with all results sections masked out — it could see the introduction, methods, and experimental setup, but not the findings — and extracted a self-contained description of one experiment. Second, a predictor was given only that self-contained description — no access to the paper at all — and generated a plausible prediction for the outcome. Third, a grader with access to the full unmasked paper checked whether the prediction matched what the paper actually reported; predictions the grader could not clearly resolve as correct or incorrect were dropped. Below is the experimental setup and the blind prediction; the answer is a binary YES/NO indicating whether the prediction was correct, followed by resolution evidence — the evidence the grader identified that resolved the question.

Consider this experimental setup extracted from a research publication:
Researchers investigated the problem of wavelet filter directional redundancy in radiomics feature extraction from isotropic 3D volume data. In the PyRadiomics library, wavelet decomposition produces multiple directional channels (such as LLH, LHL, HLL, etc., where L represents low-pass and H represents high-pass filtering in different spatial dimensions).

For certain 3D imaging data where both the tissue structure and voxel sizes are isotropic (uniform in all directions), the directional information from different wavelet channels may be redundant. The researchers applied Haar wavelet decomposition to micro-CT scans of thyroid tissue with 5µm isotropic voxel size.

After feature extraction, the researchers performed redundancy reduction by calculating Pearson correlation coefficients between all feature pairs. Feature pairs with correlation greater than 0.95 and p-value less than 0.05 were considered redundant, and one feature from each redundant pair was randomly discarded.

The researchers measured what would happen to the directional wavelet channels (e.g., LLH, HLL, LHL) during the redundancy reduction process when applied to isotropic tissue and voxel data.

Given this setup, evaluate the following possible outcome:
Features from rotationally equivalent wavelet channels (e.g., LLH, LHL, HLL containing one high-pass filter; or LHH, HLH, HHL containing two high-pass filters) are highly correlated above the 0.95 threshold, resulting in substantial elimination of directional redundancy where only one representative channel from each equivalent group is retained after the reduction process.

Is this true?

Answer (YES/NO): YES